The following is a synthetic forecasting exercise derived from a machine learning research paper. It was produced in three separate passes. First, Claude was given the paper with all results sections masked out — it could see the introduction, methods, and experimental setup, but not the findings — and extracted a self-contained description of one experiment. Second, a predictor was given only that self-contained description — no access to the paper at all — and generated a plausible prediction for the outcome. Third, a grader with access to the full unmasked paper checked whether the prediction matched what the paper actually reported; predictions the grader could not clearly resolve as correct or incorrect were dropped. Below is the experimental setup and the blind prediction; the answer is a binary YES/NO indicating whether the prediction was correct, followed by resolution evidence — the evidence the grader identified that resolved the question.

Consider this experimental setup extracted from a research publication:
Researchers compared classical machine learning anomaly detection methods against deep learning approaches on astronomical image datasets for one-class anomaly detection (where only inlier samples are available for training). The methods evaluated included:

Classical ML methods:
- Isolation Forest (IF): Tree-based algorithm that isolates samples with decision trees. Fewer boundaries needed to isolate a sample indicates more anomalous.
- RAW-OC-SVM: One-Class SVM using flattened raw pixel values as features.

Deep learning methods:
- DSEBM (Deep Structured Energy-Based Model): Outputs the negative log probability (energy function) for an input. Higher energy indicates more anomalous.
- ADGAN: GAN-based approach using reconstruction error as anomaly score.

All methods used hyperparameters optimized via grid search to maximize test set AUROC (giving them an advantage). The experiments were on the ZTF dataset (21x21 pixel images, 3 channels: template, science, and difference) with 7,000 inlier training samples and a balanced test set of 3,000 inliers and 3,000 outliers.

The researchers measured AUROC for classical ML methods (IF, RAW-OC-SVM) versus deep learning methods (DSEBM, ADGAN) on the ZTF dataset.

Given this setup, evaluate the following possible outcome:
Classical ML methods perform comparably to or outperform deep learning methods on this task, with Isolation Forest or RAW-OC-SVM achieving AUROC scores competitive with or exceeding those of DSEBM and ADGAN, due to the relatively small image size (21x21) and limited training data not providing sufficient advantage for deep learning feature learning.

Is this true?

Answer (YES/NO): YES